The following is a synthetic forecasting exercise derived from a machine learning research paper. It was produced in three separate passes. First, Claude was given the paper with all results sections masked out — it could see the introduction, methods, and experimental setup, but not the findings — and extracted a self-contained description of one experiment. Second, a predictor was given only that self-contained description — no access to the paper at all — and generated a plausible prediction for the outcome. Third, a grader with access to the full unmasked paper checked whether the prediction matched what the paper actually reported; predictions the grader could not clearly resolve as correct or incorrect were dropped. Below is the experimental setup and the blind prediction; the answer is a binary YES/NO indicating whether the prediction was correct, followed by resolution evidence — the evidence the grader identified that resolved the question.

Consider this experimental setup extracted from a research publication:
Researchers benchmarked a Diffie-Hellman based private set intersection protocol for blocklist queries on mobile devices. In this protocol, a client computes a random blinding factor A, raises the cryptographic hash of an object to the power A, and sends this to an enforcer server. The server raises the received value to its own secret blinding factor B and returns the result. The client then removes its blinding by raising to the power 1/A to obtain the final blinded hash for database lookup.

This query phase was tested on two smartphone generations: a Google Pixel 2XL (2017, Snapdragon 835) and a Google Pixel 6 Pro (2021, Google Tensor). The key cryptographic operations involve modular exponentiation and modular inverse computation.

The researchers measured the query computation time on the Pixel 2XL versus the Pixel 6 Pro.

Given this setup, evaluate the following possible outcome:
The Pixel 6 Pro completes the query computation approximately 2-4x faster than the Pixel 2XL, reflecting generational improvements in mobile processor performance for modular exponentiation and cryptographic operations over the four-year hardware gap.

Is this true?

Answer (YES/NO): YES